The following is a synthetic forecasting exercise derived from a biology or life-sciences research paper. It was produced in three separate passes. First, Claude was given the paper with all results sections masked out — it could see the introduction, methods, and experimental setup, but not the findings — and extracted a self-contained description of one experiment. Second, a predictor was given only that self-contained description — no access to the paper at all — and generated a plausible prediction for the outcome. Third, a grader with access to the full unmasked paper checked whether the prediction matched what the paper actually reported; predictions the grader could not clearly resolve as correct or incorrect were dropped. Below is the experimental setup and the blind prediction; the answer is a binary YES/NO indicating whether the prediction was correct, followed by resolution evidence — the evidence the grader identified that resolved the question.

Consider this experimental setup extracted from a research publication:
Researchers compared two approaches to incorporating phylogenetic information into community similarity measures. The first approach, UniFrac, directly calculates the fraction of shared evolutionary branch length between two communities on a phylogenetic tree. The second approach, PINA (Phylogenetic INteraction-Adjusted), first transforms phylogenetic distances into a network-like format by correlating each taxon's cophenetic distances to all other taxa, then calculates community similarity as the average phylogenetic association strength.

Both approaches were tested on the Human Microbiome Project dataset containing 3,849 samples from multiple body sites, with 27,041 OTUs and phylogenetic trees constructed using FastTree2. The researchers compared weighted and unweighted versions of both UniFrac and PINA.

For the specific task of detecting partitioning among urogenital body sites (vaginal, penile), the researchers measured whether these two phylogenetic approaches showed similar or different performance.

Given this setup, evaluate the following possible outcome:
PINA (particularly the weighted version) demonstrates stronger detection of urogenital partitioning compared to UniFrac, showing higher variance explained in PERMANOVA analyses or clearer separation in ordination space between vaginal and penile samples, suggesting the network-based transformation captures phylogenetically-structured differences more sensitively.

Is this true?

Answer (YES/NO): NO